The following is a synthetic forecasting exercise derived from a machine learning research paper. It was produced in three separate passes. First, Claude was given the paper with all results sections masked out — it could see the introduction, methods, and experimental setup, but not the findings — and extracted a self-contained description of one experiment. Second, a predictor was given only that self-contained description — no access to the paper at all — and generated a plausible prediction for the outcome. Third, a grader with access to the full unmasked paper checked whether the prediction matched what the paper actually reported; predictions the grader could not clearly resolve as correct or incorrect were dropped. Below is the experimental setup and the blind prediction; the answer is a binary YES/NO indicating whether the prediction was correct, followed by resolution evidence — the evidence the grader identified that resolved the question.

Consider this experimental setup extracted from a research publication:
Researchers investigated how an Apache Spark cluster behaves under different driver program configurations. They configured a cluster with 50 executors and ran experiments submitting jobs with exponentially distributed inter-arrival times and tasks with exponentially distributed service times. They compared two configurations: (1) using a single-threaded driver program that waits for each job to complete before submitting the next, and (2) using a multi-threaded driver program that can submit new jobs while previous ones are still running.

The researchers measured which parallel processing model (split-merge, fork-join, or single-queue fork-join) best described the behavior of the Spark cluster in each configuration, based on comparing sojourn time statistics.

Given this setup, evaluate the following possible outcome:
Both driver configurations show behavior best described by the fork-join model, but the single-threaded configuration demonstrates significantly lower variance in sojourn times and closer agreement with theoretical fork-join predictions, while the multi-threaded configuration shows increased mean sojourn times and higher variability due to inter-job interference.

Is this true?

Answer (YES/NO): NO